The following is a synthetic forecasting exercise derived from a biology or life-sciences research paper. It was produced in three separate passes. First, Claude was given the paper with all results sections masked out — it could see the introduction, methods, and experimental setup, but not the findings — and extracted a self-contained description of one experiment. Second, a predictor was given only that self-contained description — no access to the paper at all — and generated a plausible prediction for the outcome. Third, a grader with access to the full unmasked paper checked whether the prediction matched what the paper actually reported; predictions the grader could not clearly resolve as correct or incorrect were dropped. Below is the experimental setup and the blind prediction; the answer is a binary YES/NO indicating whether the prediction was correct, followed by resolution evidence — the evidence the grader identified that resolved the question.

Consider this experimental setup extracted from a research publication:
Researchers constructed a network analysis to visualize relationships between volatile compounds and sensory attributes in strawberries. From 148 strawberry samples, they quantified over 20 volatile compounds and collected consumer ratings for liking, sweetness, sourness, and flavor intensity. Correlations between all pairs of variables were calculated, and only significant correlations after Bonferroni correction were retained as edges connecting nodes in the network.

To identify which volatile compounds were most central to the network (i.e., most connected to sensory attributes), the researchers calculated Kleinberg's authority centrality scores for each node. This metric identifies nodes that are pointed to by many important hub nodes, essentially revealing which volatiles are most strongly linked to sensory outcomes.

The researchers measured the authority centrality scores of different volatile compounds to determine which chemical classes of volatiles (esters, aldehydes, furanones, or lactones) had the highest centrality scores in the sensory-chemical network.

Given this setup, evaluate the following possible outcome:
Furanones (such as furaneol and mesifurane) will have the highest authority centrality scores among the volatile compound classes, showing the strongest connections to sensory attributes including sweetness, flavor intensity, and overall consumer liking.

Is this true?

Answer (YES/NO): NO